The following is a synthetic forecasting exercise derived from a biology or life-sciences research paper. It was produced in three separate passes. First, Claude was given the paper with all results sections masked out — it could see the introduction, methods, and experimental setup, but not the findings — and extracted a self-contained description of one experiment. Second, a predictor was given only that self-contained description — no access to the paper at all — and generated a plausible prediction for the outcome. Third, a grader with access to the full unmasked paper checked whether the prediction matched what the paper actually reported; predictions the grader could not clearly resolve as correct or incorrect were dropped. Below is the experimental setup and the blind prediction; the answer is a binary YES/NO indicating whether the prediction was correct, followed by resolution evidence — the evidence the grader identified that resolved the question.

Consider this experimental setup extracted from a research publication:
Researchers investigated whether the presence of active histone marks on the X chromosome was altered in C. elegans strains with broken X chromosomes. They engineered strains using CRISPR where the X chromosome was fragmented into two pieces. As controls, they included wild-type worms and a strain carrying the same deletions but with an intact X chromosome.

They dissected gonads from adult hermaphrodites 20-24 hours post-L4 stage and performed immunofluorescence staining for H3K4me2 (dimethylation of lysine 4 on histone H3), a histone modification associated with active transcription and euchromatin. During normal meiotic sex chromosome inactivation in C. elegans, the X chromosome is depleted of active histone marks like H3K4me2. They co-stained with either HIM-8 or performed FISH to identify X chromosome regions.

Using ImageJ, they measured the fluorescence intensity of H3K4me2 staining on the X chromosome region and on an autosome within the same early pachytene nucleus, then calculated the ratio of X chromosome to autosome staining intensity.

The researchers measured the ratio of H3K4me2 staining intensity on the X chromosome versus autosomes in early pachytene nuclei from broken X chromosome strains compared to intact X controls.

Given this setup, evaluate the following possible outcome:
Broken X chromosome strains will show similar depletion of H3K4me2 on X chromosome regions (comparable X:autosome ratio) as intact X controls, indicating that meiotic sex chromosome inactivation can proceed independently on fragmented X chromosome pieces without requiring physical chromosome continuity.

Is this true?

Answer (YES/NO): NO